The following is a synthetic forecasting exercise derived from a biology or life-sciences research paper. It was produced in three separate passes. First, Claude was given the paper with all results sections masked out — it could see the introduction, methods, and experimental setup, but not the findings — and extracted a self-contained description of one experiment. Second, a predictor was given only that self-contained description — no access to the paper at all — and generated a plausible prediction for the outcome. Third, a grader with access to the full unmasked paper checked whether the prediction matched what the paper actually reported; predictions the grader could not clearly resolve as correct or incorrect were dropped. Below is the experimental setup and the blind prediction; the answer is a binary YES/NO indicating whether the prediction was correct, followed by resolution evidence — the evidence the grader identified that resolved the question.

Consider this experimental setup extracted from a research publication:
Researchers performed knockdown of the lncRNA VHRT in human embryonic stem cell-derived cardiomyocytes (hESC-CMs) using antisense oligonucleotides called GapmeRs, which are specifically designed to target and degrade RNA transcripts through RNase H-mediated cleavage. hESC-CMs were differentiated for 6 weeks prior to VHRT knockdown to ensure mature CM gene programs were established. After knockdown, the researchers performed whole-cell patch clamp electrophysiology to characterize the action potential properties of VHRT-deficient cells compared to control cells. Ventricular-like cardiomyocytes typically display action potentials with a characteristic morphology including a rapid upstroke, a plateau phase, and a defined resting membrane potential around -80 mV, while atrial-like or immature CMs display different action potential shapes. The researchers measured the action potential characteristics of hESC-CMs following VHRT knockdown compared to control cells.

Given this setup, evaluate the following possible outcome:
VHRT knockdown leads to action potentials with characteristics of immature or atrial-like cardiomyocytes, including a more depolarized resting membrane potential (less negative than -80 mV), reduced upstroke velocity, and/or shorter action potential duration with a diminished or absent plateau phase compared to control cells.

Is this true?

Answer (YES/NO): NO